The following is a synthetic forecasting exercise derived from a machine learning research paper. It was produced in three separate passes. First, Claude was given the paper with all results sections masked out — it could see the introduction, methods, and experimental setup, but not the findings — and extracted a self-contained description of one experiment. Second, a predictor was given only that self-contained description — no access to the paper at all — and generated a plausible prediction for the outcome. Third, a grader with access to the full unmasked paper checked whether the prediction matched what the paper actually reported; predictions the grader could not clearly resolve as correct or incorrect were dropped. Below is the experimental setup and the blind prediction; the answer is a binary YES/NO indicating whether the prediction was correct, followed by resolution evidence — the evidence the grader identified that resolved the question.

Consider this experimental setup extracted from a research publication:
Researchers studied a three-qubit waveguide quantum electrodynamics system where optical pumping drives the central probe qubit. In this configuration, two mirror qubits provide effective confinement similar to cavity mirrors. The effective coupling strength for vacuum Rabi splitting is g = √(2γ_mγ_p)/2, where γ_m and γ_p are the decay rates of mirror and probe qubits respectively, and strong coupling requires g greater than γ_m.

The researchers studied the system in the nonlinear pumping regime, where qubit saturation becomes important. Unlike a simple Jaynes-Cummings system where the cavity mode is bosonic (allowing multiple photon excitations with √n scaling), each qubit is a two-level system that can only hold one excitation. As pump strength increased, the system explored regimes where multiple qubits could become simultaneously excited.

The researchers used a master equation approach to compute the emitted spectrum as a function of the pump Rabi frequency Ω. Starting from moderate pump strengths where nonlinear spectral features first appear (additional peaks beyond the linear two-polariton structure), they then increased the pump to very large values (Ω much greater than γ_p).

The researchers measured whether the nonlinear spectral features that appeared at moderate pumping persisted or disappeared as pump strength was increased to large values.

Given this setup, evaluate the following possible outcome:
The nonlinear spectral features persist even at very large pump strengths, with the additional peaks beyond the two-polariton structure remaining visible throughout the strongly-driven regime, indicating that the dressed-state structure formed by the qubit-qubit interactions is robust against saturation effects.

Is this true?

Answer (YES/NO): YES